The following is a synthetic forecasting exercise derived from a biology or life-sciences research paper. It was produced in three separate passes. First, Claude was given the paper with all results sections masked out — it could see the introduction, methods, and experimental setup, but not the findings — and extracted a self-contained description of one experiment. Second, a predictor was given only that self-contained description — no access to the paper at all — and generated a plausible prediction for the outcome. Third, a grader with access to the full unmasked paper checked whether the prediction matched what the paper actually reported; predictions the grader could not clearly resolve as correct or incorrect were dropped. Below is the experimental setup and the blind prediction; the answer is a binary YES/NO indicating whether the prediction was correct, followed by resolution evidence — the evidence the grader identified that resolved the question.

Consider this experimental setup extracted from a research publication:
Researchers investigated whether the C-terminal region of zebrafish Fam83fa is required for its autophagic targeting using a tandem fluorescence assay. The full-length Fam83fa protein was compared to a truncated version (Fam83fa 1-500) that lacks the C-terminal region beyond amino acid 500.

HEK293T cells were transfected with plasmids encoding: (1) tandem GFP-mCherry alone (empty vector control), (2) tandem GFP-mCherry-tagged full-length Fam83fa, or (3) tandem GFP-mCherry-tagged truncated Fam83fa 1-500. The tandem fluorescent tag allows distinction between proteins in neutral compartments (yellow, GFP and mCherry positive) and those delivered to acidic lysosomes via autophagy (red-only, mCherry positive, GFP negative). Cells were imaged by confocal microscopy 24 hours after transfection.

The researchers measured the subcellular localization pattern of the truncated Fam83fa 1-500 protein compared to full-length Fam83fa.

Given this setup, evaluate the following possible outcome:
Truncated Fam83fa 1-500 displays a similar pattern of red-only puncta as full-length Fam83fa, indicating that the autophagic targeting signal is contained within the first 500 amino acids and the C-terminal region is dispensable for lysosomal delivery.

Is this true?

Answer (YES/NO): NO